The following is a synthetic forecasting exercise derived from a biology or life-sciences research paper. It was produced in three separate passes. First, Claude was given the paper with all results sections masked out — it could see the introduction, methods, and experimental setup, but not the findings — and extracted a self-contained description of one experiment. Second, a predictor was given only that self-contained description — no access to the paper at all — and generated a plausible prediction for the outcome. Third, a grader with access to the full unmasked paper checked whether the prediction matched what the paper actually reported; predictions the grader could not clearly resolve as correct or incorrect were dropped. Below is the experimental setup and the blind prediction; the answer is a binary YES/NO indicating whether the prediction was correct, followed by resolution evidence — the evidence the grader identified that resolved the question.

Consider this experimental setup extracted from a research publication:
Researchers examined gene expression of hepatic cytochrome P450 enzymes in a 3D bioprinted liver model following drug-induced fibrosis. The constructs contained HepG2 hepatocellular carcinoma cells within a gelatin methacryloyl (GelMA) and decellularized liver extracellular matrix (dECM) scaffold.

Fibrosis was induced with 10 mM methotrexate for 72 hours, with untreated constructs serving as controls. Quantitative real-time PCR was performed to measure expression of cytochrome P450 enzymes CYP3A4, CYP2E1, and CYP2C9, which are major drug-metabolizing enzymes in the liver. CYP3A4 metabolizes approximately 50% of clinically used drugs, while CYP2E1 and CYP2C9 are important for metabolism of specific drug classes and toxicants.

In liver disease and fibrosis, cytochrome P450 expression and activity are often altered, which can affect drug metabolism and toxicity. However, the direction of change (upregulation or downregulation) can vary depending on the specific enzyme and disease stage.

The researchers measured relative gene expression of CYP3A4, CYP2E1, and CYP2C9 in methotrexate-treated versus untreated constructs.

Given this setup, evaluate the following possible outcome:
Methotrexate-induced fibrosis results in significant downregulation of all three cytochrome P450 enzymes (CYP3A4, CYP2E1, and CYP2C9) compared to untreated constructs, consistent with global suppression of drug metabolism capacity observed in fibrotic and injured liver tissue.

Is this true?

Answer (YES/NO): NO